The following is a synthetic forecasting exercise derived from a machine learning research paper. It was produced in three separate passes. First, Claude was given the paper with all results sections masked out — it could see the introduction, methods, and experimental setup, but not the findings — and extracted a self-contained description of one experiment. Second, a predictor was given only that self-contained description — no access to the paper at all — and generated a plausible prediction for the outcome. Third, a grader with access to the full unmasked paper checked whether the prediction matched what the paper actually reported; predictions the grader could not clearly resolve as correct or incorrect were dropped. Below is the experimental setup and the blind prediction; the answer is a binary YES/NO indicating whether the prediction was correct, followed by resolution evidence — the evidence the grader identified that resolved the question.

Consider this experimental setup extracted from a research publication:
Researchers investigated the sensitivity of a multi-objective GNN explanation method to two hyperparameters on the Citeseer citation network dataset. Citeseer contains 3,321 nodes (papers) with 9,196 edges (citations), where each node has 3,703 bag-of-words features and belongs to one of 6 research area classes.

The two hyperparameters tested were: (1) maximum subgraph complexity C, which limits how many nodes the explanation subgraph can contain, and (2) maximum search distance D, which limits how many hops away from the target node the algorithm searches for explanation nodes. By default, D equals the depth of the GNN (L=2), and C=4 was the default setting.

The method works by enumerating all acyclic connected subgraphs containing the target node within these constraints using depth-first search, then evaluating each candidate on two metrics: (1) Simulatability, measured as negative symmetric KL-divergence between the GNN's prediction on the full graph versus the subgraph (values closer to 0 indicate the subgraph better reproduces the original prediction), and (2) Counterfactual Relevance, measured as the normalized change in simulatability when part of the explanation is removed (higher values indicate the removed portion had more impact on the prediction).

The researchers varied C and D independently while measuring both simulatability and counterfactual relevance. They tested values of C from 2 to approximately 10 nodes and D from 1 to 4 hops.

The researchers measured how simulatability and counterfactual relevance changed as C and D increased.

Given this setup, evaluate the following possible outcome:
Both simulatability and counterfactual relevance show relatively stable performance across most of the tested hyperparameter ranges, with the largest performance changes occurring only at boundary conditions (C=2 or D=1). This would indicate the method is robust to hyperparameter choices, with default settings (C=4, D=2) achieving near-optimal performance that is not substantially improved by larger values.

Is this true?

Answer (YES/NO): NO